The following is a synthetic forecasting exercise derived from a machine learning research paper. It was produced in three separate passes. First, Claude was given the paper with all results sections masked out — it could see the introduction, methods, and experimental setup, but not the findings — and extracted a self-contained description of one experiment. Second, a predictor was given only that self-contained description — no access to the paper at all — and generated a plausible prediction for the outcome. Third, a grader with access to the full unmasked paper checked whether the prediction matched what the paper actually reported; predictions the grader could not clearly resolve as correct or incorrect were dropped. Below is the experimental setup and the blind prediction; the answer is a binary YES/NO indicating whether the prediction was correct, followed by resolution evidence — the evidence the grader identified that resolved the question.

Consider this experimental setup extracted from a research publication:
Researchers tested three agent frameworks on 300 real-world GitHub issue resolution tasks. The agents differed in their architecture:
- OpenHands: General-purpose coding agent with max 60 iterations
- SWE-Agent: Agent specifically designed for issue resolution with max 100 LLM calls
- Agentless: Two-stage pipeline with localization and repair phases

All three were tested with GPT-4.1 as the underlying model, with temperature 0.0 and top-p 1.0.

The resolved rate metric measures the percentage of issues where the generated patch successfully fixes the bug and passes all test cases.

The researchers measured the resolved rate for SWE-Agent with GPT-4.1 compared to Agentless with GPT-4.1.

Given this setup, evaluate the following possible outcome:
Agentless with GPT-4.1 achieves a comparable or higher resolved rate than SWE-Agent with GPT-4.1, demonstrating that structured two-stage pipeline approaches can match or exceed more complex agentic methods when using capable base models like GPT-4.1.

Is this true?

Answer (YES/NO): NO